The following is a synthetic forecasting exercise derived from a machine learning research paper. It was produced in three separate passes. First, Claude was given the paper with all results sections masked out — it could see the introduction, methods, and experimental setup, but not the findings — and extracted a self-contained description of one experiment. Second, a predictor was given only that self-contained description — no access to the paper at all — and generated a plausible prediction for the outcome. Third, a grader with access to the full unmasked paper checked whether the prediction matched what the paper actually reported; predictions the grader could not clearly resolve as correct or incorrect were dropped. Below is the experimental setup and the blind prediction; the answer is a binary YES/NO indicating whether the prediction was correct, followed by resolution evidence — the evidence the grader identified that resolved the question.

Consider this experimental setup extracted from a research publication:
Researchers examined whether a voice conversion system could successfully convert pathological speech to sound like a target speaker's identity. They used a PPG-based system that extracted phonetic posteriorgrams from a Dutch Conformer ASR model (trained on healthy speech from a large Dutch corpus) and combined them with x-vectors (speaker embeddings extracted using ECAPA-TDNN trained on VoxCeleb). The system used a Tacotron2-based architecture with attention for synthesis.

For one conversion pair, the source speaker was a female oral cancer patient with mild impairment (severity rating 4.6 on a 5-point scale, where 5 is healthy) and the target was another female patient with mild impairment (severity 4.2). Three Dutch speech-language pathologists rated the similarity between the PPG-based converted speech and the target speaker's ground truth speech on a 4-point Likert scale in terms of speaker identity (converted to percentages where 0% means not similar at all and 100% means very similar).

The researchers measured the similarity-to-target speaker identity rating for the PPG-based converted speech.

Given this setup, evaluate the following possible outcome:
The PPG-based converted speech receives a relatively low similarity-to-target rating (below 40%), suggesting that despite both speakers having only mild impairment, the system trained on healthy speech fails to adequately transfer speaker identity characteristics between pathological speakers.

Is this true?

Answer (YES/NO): NO